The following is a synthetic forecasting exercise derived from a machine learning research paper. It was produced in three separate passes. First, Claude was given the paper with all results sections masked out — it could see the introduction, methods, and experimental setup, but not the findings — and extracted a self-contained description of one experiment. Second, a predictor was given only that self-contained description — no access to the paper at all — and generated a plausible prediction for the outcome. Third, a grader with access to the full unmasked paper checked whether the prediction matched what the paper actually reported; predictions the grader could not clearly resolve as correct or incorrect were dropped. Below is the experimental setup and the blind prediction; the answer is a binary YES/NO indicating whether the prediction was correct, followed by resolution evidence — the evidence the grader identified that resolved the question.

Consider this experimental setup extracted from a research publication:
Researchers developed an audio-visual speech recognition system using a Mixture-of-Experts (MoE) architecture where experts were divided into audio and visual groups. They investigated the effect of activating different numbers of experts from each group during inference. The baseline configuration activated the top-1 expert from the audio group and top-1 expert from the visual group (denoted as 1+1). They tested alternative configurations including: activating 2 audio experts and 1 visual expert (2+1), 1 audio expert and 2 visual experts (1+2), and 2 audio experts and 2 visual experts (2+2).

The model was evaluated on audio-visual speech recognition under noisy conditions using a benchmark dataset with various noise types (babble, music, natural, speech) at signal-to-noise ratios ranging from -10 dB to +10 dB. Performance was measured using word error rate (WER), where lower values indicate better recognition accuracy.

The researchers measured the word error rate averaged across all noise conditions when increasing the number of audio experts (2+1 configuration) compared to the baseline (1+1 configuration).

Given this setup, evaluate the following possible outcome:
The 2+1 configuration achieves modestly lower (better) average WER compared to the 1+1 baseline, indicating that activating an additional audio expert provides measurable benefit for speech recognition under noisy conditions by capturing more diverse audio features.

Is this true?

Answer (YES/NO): NO